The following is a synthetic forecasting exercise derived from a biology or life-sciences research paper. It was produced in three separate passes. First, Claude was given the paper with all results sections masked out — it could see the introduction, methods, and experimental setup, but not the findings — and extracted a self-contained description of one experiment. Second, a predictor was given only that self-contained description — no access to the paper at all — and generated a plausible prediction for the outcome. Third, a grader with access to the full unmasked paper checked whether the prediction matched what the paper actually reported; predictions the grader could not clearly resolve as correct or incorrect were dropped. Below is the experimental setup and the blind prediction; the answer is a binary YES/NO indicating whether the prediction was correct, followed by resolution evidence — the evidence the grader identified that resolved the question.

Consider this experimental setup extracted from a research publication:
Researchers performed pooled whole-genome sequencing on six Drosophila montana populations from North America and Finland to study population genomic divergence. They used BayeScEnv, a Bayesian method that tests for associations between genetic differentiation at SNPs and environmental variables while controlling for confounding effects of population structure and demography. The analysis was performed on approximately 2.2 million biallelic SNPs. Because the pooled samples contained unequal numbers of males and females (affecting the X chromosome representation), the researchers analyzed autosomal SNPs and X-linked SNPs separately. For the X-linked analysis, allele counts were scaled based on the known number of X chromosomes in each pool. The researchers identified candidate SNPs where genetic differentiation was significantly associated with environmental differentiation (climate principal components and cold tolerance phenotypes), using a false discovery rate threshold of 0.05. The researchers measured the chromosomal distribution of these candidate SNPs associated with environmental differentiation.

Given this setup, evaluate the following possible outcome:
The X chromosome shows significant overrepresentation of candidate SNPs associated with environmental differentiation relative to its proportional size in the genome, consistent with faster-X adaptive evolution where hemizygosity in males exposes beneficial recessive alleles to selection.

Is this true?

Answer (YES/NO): YES